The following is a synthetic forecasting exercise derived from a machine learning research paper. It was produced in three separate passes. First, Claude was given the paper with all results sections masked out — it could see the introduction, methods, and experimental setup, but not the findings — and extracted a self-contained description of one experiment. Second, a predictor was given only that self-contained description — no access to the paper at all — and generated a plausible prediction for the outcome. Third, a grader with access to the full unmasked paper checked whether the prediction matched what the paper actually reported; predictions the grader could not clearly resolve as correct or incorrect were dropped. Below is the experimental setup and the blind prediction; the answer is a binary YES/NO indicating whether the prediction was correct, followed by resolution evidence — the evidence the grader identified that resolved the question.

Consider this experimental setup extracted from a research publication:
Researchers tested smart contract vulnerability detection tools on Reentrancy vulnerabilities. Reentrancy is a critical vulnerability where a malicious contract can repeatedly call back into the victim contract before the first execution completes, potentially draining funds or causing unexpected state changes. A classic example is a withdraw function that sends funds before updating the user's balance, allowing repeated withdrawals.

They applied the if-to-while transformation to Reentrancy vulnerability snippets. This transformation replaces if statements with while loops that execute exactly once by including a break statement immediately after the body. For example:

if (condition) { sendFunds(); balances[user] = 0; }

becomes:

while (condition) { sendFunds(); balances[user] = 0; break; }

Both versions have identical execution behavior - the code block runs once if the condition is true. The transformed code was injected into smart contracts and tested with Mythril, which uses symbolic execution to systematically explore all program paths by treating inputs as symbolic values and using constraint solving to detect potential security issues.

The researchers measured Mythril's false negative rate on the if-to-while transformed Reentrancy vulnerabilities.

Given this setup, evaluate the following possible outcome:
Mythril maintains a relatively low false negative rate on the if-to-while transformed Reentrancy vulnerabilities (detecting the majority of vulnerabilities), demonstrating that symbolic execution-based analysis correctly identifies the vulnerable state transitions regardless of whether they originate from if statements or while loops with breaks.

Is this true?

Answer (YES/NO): NO